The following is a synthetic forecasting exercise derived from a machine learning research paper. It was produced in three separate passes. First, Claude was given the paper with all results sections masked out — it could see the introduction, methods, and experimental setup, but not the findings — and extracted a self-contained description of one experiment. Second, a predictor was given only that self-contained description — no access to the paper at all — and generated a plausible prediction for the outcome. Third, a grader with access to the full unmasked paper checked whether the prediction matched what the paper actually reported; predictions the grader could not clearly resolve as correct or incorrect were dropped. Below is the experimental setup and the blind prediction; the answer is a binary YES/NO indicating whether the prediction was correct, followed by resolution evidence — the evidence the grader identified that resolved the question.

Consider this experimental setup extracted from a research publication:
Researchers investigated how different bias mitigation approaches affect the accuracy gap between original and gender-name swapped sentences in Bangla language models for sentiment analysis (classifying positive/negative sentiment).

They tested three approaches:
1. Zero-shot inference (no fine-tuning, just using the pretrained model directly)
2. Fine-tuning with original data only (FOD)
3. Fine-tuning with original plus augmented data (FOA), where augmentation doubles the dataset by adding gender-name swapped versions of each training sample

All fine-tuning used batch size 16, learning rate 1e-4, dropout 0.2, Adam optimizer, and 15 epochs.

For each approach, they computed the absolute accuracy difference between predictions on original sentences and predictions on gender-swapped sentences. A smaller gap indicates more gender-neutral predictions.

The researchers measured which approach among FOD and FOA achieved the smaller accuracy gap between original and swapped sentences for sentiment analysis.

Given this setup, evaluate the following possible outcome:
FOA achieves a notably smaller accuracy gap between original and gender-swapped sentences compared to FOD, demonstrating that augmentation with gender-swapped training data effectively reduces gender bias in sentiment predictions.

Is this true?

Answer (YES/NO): YES